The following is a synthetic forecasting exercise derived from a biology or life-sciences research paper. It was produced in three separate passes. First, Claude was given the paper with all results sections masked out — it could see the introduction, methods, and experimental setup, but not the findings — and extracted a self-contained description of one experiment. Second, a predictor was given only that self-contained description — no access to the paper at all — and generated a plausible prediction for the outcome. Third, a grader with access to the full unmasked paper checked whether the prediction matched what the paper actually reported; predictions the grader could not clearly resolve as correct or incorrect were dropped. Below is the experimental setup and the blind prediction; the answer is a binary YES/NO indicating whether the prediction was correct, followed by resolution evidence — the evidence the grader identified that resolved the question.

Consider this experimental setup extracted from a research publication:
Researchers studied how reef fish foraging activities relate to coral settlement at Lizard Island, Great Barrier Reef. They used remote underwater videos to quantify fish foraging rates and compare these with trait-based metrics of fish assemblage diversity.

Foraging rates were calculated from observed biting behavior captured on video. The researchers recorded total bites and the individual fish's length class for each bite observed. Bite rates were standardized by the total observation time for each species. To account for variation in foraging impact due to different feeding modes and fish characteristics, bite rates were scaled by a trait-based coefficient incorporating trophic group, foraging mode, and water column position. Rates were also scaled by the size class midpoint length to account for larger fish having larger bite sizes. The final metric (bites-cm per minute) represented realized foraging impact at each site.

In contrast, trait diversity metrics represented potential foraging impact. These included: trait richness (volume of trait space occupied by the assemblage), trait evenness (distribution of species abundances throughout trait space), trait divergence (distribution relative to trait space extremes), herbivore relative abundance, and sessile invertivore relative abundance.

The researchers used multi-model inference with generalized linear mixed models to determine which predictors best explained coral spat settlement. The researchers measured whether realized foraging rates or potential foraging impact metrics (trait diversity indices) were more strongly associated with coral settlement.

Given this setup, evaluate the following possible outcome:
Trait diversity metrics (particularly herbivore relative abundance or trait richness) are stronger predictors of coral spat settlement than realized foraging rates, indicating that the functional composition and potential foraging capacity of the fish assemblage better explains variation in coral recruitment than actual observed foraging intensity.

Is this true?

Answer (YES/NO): YES